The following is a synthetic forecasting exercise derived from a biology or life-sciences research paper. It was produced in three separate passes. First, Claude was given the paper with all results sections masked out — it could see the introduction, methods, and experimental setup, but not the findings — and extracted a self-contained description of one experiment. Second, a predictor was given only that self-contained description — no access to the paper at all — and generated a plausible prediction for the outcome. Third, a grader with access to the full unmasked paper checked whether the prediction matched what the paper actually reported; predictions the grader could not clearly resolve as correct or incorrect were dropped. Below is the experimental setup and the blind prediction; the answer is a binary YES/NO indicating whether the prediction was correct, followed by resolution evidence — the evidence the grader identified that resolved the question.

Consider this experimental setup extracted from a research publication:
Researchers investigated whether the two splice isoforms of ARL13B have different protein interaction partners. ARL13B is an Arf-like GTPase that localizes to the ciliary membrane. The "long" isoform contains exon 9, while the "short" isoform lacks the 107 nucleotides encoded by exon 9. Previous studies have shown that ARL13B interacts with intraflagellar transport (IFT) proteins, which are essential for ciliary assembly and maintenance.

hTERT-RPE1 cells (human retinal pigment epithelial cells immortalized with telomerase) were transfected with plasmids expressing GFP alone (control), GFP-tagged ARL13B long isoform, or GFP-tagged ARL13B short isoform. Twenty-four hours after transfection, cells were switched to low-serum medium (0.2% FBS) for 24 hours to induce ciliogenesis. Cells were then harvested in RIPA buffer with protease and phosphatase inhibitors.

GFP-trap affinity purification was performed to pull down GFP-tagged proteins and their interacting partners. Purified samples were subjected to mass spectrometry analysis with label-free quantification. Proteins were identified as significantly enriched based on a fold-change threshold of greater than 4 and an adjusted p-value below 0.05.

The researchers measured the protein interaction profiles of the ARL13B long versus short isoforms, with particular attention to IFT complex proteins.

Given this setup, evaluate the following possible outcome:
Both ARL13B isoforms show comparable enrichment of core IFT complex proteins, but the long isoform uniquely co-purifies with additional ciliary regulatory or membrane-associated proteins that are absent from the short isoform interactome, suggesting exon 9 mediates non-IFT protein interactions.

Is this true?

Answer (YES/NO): NO